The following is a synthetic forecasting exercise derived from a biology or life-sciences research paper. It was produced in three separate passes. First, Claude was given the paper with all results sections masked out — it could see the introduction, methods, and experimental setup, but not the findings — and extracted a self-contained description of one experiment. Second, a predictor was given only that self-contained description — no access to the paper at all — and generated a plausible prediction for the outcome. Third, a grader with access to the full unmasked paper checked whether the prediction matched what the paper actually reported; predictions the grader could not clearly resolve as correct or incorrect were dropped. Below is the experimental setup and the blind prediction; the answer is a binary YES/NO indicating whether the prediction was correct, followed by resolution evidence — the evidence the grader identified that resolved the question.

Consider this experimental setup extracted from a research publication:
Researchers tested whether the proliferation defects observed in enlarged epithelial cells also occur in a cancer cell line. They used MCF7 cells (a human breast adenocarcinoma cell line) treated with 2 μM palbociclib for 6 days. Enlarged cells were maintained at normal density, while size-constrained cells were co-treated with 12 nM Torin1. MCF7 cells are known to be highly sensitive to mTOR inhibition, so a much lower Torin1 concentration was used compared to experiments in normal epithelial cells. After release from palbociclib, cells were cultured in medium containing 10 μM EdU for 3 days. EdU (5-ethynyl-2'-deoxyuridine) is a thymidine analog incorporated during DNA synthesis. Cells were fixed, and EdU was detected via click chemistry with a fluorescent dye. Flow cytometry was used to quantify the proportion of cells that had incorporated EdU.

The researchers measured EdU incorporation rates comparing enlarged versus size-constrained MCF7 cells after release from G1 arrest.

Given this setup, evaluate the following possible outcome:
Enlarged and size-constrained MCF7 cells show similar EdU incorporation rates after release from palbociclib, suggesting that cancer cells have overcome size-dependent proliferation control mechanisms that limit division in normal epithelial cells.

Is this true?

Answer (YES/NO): NO